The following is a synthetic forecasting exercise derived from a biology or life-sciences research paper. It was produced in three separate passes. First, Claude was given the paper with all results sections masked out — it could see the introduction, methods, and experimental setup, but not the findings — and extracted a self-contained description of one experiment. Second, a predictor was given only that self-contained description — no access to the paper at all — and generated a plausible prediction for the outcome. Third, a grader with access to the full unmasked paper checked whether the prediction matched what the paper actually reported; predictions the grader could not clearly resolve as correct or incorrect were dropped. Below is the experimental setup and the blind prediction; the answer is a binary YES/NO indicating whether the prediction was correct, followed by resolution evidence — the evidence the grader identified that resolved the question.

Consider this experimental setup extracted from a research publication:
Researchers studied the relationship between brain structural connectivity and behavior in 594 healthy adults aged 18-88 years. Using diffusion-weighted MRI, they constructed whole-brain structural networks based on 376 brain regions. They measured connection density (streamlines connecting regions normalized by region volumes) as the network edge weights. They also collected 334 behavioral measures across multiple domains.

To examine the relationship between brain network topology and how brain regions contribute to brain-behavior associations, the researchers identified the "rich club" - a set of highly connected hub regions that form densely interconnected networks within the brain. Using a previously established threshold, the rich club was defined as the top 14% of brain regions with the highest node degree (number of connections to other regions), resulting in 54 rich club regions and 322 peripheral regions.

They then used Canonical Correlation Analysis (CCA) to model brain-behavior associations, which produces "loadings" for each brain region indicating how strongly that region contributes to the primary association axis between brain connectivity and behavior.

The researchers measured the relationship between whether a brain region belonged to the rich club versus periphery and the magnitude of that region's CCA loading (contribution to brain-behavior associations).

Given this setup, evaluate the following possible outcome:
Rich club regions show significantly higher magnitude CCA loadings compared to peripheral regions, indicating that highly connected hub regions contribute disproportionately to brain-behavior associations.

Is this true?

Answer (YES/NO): NO